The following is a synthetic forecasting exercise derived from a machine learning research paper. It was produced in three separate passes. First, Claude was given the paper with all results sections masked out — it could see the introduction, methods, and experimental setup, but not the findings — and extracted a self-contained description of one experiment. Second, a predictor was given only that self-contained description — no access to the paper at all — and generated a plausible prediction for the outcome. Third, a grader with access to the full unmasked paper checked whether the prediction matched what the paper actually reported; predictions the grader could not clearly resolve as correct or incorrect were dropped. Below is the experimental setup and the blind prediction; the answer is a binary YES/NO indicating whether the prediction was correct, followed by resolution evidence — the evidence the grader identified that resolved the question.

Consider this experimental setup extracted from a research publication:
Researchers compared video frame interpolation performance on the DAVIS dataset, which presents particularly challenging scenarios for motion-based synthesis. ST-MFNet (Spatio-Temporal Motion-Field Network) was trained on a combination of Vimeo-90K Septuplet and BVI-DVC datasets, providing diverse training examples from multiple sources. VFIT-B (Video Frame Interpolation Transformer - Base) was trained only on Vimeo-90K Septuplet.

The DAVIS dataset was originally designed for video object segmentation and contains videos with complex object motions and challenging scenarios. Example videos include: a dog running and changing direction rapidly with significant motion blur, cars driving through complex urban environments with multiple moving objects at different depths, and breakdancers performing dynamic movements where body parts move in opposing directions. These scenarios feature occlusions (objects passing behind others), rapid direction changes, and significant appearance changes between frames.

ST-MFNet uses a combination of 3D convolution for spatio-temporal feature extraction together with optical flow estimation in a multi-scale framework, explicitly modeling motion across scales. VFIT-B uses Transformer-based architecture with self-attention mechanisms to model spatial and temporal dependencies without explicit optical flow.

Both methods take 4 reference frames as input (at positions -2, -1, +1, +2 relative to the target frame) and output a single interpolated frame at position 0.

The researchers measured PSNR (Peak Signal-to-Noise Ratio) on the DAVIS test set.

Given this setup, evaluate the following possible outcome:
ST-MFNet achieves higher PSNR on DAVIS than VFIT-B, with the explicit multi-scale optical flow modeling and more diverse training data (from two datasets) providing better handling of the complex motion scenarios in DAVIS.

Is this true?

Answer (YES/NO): YES